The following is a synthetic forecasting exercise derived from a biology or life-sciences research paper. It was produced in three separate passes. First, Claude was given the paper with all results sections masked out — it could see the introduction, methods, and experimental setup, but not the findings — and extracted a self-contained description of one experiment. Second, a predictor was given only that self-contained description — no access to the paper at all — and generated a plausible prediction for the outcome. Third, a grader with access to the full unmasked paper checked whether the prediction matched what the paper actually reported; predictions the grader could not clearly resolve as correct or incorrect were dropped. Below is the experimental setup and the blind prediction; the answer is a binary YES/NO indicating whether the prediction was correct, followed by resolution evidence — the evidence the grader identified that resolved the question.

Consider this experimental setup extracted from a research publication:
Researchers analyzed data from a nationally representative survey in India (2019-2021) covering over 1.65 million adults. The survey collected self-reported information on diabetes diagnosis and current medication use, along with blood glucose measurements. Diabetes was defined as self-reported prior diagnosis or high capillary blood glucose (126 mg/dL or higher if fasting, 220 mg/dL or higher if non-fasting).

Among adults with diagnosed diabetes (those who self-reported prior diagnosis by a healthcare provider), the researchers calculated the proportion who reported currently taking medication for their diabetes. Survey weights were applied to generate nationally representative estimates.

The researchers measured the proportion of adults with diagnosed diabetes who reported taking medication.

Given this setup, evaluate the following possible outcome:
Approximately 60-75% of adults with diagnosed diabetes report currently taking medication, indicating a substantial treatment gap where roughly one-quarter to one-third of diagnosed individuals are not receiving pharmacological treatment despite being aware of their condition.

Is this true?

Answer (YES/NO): NO